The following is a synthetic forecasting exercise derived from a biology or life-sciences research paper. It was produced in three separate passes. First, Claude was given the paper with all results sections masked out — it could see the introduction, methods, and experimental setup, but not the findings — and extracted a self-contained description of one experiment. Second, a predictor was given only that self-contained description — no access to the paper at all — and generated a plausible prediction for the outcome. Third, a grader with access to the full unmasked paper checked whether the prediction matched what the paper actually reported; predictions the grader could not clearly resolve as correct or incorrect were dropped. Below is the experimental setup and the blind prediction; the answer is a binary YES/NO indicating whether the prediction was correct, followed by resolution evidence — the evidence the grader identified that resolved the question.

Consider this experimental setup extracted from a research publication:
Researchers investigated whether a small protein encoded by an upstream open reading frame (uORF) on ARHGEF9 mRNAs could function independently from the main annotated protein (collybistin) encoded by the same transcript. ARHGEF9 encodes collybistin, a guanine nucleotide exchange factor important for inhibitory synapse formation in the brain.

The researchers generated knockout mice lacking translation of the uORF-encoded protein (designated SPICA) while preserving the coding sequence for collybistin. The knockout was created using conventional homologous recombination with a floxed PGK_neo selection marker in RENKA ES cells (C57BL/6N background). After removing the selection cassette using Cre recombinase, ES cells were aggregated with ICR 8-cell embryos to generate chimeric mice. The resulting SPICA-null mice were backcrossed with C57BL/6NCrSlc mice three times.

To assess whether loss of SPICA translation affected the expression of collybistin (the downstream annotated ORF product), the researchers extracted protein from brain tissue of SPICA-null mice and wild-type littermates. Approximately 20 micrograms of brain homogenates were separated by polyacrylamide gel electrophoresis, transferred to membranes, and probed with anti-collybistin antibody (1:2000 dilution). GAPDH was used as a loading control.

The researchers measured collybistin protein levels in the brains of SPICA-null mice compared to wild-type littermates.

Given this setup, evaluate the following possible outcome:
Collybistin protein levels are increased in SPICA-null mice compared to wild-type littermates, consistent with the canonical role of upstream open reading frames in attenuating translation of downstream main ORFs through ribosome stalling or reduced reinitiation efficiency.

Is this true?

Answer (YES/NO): NO